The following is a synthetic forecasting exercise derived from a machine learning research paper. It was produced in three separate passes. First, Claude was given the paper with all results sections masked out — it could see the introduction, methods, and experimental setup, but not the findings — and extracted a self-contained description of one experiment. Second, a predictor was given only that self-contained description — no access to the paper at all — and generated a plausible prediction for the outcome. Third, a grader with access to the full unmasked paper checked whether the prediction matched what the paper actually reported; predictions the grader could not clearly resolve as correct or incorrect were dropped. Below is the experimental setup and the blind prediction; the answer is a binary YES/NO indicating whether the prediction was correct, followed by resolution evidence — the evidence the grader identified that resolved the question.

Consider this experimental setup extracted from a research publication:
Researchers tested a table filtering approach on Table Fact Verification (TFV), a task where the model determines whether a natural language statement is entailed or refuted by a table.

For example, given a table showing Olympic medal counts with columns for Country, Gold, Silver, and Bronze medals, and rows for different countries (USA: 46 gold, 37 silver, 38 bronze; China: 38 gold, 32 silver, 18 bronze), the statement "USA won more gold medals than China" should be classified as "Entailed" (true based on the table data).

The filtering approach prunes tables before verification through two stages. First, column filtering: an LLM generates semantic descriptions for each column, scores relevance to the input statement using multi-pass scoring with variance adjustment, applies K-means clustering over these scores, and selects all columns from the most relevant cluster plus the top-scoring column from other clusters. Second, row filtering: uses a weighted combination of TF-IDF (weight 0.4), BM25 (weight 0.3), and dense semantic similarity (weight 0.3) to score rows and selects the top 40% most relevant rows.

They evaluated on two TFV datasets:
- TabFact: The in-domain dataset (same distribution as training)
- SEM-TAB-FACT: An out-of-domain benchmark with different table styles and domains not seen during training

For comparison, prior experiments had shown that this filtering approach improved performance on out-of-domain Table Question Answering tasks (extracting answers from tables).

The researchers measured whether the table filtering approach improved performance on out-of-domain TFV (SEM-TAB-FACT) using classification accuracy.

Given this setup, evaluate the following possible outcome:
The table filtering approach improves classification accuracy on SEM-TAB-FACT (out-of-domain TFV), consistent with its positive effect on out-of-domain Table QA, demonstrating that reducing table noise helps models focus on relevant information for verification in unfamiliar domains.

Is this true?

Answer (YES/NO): NO